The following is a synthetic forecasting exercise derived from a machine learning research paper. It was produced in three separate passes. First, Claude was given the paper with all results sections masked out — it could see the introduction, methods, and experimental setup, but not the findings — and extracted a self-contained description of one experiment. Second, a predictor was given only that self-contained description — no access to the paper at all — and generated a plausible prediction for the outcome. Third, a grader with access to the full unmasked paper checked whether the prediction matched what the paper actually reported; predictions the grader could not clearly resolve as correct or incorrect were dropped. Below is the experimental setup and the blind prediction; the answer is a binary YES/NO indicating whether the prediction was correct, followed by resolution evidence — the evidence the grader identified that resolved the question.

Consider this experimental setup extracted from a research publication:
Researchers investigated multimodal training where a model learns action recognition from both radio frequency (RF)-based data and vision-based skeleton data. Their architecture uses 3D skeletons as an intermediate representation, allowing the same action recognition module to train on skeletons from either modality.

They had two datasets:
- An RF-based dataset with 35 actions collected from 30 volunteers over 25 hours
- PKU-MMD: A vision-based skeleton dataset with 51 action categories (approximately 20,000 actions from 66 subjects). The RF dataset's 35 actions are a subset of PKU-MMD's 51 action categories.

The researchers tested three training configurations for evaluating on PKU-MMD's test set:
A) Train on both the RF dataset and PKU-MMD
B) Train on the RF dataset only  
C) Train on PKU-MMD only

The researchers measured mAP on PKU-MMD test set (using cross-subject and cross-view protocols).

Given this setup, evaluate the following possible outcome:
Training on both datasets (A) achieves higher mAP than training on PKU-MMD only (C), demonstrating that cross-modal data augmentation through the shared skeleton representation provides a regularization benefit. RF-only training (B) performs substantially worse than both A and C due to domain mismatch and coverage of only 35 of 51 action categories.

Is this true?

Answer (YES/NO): YES